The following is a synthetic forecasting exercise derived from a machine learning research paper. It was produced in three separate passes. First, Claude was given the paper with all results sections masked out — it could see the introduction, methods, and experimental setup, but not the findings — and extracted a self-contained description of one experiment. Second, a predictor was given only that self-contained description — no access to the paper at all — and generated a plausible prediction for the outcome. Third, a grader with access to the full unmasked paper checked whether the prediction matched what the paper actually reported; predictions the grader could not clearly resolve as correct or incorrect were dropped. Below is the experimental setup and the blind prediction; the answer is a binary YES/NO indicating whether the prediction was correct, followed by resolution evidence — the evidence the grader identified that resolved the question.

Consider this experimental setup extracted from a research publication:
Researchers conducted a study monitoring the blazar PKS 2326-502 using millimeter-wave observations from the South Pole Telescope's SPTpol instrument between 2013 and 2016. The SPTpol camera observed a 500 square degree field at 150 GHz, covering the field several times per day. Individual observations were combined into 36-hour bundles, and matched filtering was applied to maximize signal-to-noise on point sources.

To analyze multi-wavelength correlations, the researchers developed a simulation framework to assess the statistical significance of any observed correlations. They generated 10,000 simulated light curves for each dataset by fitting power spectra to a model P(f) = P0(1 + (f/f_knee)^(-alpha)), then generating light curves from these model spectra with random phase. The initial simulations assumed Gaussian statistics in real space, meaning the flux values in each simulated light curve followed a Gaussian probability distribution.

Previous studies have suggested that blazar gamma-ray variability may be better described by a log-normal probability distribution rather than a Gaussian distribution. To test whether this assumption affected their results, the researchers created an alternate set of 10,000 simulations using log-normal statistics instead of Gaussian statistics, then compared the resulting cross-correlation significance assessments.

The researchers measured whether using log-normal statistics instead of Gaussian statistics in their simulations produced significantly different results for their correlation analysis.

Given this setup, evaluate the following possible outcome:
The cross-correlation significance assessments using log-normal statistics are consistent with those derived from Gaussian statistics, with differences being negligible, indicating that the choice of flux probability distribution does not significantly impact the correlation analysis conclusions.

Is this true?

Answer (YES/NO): YES